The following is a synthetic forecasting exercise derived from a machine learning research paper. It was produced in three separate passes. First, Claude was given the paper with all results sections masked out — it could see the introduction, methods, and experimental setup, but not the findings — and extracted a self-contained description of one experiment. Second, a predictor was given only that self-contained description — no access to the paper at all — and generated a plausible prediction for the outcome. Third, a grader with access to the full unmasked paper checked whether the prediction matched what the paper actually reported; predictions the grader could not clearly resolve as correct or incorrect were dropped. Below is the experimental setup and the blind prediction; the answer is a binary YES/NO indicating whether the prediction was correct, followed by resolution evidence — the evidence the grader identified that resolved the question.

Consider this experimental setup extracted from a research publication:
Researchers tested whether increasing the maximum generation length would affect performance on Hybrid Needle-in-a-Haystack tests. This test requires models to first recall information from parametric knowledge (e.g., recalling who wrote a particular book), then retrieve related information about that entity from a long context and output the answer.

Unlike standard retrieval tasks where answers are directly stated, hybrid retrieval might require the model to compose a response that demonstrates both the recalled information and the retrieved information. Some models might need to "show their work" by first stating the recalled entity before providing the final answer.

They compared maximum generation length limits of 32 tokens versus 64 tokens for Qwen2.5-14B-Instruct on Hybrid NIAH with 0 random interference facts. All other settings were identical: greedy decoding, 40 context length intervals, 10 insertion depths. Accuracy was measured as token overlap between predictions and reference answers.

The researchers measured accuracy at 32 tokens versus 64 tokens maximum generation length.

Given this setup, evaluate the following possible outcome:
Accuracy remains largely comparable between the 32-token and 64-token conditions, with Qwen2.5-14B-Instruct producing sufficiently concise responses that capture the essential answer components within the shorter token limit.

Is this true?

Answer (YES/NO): NO